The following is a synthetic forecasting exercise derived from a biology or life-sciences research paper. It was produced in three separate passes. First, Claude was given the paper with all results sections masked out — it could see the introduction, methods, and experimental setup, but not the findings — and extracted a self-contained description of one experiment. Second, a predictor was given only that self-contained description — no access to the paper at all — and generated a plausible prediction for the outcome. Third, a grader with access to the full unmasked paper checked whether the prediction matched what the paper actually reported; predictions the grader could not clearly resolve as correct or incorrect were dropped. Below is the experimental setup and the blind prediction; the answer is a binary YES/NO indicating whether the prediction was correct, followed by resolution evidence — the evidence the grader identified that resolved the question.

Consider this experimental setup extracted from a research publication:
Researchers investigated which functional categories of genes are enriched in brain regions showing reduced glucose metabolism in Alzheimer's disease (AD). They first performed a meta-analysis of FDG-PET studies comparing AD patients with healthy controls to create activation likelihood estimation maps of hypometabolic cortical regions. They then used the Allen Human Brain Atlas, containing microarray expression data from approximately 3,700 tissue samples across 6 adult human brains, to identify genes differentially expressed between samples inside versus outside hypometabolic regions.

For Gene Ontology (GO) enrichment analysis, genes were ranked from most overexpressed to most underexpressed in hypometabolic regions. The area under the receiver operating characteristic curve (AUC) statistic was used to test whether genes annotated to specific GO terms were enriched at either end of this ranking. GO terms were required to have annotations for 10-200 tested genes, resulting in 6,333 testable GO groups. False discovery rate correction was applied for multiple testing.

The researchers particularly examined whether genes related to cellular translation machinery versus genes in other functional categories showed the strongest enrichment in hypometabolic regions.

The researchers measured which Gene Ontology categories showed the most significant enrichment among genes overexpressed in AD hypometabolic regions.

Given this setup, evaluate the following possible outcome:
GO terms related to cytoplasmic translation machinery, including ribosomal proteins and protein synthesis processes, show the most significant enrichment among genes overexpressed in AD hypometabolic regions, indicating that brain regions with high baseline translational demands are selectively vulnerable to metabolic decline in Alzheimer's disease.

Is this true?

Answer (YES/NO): YES